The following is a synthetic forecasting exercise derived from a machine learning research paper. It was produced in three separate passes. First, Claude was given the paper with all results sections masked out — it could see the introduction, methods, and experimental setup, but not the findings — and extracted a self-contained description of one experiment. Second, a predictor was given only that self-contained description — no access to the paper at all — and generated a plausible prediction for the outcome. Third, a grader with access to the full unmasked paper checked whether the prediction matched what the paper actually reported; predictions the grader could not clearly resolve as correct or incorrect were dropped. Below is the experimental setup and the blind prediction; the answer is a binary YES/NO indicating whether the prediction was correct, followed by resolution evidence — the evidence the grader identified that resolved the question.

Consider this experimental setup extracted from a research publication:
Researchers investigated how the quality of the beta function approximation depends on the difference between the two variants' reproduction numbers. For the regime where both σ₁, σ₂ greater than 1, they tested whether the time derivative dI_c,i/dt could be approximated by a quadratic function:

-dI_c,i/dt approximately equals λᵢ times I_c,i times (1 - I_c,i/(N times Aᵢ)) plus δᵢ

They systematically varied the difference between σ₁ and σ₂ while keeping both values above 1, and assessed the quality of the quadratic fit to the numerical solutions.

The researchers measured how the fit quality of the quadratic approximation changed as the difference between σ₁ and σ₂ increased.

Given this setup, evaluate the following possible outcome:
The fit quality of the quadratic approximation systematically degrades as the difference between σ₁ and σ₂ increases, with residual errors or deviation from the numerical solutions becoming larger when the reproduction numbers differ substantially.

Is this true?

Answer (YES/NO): YES